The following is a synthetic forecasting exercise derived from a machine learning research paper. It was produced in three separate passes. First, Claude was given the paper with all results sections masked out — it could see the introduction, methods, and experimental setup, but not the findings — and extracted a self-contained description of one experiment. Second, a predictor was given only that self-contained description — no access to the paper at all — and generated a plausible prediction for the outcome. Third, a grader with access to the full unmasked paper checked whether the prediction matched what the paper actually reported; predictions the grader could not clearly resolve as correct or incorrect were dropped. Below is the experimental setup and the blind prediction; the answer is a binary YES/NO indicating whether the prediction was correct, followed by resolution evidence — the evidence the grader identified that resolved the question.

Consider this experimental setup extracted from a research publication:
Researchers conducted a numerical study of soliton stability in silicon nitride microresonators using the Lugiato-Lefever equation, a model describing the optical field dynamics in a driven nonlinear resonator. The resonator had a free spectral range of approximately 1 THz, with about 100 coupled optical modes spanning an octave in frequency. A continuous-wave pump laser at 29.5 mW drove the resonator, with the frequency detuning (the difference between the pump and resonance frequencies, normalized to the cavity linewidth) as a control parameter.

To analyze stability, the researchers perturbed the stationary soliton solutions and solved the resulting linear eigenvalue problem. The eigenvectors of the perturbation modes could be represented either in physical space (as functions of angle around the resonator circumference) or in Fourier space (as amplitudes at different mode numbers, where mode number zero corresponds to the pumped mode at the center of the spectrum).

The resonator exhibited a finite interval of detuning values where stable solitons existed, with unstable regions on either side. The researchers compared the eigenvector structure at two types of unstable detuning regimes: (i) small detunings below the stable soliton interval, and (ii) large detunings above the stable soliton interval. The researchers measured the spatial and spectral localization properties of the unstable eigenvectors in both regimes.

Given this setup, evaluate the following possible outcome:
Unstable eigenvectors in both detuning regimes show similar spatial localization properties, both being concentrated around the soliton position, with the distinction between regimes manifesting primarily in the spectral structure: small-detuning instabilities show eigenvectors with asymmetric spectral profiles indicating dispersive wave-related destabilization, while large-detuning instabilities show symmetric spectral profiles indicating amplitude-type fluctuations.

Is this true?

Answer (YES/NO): NO